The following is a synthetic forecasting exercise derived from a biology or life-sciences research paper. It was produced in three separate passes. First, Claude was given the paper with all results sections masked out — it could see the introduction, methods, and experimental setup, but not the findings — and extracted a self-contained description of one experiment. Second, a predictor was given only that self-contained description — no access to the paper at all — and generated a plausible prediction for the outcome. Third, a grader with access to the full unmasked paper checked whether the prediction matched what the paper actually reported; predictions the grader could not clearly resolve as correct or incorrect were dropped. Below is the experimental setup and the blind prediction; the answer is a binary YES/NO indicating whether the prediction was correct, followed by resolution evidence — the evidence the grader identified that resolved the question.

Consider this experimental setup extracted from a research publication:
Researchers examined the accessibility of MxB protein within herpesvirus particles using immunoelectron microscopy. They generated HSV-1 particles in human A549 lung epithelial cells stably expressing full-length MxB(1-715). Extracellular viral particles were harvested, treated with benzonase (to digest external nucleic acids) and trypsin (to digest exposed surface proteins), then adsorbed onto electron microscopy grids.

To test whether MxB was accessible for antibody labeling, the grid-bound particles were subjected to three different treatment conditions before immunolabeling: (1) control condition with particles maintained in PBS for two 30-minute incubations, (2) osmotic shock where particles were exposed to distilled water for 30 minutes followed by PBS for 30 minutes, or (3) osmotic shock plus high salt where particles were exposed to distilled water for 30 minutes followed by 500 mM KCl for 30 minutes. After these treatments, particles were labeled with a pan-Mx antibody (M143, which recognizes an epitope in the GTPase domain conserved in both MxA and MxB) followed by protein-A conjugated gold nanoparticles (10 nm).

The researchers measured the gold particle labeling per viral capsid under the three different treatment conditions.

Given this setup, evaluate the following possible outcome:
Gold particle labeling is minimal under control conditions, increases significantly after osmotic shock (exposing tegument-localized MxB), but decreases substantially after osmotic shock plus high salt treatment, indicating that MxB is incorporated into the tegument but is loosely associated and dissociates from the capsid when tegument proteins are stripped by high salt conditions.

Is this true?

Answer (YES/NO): YES